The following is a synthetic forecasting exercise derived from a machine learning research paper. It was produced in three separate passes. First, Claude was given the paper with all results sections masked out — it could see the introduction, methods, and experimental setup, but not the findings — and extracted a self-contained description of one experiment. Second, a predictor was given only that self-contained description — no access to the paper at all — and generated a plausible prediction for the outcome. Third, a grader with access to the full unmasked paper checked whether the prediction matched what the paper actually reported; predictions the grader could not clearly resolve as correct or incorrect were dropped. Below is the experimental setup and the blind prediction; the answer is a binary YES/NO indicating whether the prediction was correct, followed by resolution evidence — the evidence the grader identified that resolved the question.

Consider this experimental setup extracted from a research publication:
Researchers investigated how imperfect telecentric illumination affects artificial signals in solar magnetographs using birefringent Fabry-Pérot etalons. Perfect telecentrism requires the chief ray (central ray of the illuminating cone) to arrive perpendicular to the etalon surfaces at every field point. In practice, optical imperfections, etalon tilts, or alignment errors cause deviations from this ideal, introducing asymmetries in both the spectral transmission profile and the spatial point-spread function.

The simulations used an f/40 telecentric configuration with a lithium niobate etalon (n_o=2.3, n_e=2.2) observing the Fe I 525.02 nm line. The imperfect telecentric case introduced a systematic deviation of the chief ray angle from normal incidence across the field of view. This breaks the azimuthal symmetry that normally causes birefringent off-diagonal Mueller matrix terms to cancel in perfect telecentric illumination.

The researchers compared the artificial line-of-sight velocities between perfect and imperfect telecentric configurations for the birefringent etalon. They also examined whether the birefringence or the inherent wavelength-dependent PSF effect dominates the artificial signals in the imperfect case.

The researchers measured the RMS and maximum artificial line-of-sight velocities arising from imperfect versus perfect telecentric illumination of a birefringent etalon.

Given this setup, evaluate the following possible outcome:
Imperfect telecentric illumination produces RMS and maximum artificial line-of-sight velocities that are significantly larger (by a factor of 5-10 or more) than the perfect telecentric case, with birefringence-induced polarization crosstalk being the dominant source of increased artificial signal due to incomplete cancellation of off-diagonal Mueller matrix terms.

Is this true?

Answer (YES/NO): NO